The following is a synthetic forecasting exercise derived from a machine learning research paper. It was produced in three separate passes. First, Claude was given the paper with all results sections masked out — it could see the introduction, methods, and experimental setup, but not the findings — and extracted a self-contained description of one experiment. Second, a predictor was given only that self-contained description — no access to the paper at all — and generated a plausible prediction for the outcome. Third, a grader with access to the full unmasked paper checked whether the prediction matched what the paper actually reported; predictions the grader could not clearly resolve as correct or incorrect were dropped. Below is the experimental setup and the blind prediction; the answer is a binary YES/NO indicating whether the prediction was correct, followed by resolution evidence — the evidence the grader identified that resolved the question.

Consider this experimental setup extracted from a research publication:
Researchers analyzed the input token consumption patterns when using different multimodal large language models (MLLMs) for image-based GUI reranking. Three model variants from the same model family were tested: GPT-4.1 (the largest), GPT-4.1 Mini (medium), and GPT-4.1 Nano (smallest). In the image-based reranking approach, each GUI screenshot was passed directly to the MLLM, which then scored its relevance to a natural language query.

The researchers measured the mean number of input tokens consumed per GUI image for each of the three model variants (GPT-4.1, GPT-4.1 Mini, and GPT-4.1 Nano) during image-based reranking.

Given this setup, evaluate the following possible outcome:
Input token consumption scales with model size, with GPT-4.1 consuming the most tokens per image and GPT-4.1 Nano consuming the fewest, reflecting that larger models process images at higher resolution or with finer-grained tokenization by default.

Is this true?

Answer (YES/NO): NO